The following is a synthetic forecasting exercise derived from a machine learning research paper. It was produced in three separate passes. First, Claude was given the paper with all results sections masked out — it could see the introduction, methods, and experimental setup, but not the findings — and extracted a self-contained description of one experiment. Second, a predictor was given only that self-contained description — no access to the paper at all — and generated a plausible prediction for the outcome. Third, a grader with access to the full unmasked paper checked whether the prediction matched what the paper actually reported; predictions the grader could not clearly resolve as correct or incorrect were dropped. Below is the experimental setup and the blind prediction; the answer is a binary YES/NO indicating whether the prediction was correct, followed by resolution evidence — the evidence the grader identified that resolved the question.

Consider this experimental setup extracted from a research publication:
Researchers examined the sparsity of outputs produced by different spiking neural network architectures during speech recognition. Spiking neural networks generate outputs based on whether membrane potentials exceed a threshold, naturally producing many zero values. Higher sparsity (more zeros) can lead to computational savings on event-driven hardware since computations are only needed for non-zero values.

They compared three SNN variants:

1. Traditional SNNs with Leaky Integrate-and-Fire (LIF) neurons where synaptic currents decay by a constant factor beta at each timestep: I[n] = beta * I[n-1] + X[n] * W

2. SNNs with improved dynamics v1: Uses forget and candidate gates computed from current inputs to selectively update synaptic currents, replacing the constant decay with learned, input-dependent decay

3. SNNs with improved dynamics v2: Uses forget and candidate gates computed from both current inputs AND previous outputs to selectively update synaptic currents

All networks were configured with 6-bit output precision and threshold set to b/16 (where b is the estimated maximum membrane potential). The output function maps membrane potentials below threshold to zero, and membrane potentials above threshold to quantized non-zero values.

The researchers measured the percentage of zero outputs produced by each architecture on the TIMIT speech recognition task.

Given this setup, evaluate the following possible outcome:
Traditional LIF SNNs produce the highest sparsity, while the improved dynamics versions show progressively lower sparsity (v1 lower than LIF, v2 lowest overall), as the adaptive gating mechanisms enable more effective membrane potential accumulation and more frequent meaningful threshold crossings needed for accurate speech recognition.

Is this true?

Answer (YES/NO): NO